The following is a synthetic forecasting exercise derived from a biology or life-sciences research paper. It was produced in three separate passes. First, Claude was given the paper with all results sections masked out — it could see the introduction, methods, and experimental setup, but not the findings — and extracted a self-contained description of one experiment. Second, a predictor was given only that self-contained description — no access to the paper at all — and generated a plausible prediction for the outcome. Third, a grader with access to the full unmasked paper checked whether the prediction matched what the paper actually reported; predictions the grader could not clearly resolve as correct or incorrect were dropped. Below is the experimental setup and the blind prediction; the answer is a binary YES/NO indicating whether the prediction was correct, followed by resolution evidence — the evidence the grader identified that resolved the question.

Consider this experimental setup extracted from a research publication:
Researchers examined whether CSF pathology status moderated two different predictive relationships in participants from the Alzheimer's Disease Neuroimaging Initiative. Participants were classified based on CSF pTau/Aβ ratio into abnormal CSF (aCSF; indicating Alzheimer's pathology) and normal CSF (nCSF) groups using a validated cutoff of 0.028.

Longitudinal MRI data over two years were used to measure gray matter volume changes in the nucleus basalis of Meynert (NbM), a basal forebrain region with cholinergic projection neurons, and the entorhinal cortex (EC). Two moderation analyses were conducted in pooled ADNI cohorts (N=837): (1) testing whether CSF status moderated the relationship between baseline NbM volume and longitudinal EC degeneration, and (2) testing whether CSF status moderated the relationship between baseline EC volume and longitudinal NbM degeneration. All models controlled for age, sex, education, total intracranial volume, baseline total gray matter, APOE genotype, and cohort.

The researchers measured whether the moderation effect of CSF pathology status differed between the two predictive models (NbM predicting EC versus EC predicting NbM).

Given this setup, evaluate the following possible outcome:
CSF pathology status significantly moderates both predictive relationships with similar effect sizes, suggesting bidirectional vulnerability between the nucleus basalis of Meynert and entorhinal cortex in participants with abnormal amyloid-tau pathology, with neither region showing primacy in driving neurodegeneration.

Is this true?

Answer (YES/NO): NO